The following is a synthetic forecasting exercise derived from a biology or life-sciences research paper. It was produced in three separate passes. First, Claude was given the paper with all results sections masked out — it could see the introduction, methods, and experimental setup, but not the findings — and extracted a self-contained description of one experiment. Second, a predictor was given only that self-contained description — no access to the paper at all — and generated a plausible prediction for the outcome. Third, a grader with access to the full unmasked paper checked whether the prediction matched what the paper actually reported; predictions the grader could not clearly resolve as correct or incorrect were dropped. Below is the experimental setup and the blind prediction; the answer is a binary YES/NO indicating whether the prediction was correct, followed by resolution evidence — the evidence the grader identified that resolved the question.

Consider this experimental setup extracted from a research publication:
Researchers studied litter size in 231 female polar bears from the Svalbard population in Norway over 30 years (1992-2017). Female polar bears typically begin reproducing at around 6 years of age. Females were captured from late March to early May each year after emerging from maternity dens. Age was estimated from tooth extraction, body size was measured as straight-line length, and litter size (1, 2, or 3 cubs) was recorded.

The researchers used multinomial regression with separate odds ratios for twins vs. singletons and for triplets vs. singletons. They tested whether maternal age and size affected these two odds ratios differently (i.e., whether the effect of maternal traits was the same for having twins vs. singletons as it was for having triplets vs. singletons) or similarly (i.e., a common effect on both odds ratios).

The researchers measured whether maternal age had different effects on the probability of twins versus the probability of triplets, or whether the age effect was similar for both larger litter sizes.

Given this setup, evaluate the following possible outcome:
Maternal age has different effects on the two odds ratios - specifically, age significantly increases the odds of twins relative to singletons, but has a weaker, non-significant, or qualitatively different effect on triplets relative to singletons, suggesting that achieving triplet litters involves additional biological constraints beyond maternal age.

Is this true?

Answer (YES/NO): NO